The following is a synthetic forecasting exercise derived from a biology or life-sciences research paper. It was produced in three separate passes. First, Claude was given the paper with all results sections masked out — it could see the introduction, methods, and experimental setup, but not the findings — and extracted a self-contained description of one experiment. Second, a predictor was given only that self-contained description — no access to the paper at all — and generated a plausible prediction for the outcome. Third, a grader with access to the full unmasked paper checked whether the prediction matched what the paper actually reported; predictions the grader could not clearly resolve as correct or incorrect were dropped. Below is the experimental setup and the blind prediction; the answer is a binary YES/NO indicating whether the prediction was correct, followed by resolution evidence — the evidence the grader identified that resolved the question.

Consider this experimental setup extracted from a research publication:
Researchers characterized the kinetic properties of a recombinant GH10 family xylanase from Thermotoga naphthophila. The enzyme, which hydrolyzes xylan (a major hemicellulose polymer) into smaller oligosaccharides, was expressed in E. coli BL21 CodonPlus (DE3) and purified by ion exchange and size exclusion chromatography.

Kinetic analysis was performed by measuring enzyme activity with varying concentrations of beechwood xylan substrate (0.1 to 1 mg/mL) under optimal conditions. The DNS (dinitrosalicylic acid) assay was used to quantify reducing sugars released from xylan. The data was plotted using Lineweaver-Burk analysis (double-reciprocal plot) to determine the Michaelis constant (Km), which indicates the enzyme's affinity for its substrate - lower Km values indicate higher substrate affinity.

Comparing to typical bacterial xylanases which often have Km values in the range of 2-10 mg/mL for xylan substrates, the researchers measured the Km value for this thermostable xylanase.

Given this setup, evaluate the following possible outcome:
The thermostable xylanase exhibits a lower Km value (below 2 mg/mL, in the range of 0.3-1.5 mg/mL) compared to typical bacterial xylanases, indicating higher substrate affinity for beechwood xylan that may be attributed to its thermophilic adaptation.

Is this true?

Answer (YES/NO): NO